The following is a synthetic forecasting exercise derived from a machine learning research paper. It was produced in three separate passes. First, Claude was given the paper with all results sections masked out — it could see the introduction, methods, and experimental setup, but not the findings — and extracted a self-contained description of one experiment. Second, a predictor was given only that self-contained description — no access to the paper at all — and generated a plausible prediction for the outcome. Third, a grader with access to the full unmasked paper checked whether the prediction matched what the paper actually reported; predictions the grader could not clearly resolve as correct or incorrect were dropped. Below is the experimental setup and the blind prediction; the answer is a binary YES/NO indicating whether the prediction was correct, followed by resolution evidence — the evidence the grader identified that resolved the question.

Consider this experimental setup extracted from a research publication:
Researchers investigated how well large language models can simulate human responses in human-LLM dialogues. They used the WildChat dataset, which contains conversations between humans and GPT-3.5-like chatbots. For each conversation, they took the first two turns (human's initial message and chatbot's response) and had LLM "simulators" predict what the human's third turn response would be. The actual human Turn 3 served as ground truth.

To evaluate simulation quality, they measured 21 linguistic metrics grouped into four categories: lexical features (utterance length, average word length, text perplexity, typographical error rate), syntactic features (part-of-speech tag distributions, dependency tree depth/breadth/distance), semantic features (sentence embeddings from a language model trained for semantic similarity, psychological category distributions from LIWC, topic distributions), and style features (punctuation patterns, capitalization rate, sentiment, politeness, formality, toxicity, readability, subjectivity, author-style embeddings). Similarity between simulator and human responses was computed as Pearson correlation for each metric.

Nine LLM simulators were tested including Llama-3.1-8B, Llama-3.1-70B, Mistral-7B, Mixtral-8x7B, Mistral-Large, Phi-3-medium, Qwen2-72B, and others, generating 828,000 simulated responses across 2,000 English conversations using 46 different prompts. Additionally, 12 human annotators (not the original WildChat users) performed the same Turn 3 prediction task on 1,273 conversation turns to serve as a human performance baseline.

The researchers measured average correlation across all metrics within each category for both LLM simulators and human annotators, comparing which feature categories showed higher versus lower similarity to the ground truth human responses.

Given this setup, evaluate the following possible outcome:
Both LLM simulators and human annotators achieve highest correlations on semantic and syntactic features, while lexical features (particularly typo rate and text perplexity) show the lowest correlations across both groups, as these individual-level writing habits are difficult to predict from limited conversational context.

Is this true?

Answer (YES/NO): NO